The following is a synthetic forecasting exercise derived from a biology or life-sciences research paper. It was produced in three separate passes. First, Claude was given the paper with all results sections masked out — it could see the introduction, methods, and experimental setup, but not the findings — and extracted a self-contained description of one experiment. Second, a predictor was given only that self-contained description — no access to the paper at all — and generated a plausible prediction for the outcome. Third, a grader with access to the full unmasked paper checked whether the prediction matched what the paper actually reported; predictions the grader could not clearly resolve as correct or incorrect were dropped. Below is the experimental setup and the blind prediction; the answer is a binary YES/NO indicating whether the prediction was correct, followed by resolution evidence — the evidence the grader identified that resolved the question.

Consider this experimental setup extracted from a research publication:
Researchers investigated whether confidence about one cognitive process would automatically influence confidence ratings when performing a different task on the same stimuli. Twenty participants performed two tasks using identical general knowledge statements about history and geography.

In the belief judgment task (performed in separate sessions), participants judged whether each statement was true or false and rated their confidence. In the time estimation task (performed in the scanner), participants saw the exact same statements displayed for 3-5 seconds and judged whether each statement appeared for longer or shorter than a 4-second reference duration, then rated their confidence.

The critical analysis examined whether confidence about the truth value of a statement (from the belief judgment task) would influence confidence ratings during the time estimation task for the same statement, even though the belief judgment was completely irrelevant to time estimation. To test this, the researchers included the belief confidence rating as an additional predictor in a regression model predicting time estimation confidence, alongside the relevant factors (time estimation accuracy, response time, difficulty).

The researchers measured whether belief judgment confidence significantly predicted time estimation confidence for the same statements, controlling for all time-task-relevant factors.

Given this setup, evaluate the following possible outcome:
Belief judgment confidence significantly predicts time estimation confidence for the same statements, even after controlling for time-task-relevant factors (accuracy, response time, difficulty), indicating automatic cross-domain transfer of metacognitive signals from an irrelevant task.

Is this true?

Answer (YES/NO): NO